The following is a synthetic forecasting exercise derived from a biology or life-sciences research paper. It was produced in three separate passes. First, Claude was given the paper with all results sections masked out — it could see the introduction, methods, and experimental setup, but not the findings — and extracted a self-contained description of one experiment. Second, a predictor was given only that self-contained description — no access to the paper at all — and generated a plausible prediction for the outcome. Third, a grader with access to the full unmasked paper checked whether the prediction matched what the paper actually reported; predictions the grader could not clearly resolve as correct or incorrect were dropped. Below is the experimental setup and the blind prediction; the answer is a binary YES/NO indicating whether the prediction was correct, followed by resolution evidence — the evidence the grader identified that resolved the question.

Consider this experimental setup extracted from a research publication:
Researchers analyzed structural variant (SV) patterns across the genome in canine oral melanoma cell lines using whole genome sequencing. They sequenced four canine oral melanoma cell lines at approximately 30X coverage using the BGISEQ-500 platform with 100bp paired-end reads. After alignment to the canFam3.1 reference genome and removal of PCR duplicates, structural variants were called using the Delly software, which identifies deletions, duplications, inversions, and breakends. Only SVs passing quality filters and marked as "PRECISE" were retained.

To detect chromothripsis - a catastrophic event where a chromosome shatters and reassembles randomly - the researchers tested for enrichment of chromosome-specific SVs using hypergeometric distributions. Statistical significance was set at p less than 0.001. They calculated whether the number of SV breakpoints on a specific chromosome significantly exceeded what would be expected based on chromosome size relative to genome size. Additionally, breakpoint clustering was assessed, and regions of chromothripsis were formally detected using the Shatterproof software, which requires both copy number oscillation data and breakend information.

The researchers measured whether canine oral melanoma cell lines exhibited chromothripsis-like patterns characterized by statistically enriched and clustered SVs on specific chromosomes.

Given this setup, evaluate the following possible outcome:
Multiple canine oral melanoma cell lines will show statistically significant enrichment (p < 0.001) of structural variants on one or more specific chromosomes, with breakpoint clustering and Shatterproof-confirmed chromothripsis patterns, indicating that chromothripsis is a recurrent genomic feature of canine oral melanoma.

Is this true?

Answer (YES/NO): YES